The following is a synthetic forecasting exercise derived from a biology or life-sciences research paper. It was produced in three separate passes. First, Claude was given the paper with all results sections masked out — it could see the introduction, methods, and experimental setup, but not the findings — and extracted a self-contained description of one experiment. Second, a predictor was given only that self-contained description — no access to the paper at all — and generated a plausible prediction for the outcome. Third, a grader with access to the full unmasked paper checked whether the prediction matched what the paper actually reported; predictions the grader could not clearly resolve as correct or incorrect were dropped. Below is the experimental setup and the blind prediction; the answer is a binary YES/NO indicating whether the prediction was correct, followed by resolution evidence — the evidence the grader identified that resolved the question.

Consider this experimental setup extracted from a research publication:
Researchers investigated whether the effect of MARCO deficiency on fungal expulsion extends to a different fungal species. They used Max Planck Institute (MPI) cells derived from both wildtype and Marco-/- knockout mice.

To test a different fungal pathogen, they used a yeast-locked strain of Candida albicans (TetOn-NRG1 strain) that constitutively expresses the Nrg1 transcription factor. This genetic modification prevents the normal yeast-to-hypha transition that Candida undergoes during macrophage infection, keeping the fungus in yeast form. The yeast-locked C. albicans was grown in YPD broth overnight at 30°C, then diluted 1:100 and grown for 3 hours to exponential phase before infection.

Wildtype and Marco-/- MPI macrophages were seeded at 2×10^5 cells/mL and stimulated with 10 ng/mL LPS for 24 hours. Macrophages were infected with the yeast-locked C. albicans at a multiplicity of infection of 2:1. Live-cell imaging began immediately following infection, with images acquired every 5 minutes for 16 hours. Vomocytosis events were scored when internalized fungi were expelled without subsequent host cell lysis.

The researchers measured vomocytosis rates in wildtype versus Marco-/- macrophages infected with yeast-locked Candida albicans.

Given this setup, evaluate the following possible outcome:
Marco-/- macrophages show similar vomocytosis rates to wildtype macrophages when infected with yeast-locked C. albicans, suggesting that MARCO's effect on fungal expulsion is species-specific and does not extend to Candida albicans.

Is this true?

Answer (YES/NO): NO